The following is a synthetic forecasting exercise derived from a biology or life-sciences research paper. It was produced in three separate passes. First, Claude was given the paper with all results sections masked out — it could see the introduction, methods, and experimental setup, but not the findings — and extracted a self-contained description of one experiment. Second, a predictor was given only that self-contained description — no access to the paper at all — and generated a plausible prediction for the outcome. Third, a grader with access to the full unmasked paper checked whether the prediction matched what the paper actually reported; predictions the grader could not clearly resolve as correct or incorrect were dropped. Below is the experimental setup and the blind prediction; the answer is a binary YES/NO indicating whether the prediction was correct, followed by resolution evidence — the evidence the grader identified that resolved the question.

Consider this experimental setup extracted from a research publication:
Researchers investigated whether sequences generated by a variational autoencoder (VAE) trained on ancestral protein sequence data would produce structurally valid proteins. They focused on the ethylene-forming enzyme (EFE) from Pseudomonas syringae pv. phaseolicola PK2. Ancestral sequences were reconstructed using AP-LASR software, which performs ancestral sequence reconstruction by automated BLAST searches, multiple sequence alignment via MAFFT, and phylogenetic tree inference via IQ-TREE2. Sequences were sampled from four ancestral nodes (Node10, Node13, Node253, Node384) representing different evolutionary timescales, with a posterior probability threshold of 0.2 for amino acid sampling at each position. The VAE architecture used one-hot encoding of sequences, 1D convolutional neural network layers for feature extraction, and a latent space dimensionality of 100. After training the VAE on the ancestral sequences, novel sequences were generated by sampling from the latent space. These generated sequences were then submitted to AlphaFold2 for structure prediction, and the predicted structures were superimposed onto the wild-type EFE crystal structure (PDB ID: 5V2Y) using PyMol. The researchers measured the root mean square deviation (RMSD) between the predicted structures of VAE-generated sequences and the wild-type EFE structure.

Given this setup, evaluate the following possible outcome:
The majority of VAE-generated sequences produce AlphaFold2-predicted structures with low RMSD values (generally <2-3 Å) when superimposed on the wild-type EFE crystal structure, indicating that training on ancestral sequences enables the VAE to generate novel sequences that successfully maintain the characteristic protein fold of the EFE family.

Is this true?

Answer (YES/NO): YES